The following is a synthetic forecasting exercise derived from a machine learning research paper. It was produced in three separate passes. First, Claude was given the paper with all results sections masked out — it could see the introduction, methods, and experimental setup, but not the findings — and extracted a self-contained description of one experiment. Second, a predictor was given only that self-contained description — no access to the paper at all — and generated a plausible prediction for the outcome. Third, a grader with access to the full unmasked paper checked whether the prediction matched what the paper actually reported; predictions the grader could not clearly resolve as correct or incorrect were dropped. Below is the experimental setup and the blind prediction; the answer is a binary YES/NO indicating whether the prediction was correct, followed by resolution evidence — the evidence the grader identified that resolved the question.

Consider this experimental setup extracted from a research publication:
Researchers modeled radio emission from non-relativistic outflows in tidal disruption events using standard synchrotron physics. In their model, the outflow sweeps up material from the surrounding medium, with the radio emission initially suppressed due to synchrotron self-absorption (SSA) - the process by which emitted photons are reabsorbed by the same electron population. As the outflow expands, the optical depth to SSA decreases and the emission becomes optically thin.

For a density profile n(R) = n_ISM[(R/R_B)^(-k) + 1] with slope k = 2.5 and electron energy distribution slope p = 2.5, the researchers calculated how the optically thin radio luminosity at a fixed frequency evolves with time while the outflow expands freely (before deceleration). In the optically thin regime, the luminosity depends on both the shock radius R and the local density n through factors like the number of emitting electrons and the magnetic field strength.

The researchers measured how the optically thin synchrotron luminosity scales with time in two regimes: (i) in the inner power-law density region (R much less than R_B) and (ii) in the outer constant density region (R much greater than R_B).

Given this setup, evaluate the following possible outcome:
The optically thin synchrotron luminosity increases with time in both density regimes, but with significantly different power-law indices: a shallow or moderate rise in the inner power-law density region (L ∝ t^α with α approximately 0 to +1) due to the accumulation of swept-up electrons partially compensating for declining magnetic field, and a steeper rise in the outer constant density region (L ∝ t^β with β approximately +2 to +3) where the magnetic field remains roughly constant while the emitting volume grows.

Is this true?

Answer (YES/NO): NO